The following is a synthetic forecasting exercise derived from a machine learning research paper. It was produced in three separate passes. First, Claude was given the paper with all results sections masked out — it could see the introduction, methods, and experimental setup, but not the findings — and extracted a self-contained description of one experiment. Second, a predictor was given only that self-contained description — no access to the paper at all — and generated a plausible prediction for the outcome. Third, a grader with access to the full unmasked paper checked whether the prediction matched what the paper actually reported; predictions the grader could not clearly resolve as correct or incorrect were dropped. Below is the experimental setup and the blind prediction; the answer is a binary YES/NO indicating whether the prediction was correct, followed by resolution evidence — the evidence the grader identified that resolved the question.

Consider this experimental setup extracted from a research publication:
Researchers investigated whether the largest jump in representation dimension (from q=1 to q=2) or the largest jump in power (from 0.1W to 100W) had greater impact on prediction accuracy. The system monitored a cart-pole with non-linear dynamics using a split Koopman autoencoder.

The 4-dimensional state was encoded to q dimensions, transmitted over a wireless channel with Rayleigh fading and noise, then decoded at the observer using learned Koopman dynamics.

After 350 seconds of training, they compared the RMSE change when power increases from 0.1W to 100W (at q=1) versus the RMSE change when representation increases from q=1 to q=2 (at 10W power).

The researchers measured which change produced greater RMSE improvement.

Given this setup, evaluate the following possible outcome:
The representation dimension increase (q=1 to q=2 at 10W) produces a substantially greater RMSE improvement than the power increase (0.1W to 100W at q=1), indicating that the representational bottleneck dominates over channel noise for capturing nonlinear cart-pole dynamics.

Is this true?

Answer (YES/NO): YES